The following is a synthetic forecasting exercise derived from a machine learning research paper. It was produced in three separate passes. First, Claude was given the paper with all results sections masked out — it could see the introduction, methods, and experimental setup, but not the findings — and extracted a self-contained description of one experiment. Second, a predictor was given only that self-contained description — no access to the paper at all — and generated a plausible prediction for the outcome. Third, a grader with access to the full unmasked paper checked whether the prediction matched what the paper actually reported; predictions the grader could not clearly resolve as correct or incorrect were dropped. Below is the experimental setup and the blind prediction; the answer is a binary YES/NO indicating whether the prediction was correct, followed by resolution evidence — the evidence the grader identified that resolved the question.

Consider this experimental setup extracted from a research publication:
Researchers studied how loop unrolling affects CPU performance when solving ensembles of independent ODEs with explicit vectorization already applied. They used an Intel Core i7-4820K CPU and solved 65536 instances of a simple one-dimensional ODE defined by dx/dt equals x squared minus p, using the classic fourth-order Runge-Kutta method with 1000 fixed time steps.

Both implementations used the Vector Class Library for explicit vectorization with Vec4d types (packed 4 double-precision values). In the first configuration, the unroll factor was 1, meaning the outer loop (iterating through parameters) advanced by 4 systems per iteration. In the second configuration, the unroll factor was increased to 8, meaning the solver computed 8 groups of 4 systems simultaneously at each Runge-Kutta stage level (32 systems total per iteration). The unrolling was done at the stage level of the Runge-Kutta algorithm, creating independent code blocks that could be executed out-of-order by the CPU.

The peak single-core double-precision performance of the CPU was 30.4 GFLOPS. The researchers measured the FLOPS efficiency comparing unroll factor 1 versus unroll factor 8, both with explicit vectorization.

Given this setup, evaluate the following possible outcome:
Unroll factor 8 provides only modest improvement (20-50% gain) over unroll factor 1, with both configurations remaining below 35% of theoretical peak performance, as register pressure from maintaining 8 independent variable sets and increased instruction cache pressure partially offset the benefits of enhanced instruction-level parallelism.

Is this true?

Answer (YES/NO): NO